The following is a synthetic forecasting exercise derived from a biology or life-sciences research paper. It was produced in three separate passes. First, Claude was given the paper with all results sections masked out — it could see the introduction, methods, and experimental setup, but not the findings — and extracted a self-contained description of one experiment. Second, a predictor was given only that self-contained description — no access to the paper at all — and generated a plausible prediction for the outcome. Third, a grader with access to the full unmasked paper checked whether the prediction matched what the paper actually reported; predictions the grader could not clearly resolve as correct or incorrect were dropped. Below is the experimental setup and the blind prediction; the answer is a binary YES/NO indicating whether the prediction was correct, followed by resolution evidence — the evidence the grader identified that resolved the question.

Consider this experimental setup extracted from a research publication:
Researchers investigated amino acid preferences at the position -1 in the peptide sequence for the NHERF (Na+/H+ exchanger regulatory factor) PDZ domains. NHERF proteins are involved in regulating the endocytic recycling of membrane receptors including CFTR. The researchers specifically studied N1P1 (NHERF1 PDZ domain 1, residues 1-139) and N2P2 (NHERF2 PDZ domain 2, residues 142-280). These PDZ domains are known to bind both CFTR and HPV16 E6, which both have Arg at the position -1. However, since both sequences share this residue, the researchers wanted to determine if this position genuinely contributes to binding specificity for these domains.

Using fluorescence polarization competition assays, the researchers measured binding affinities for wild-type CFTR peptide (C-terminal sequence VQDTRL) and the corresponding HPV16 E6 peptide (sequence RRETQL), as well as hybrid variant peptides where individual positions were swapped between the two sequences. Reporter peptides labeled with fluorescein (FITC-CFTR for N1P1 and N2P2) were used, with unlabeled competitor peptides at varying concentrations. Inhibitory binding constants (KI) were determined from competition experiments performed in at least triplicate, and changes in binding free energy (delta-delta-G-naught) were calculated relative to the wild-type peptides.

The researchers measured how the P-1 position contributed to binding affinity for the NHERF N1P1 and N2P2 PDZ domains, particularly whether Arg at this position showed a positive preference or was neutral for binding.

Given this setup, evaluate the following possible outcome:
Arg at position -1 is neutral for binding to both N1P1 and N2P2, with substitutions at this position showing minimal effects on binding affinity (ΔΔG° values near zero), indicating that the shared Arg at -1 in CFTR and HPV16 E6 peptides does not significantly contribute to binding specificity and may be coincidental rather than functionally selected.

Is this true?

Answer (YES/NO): NO